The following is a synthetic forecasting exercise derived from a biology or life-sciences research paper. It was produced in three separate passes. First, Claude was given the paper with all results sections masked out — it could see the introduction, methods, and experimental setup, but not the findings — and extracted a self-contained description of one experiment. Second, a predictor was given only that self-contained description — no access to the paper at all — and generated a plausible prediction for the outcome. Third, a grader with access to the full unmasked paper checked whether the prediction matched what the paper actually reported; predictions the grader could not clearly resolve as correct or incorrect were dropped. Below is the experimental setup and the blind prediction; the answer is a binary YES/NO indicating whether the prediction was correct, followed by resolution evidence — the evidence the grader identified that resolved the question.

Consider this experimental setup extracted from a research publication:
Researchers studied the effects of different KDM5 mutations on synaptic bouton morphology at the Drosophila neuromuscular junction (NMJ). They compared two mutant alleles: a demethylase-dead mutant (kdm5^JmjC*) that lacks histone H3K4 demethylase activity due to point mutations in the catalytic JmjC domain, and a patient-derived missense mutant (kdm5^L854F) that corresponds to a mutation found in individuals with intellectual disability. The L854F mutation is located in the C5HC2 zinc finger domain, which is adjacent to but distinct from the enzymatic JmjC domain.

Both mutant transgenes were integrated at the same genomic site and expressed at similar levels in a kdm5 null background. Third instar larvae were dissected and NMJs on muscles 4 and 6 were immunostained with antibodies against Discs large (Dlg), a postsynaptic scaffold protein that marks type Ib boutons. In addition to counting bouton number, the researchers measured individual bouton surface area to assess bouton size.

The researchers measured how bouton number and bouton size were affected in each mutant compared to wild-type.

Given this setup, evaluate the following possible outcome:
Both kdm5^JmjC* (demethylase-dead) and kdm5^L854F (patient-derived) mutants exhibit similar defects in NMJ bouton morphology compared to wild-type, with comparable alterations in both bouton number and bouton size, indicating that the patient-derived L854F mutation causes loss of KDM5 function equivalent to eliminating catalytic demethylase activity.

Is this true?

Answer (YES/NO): NO